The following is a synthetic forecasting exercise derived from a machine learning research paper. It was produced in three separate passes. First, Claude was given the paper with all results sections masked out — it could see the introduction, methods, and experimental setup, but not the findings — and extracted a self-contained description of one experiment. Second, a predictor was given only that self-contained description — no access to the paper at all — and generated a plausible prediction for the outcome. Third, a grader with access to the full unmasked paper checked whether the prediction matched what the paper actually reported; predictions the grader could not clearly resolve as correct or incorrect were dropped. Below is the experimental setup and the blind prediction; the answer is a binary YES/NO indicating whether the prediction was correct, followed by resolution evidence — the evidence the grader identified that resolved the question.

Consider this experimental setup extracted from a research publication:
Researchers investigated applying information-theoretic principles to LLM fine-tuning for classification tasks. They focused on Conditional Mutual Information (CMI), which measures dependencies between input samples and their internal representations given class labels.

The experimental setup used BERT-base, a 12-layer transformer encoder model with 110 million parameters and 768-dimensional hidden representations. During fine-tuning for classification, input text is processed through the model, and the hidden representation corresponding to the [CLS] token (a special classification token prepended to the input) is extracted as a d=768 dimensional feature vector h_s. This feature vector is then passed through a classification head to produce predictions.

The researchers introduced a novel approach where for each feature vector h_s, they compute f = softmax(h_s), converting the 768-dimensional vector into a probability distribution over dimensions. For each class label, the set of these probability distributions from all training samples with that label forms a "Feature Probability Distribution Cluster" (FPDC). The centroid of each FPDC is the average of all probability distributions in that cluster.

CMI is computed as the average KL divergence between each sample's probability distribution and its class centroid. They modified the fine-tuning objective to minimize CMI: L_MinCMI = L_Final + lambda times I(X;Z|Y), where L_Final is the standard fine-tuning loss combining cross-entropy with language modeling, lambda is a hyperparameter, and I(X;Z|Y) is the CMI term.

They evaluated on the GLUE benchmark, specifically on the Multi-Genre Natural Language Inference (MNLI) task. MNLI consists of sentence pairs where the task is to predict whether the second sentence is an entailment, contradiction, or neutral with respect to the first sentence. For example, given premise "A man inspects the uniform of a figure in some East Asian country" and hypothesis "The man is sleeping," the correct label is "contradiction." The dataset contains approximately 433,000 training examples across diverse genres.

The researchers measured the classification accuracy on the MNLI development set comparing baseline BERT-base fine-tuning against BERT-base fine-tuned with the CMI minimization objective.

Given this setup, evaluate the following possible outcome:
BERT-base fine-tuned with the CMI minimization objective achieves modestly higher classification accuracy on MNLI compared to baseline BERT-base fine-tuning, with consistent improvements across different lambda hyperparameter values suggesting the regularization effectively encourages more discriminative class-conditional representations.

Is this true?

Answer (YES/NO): NO